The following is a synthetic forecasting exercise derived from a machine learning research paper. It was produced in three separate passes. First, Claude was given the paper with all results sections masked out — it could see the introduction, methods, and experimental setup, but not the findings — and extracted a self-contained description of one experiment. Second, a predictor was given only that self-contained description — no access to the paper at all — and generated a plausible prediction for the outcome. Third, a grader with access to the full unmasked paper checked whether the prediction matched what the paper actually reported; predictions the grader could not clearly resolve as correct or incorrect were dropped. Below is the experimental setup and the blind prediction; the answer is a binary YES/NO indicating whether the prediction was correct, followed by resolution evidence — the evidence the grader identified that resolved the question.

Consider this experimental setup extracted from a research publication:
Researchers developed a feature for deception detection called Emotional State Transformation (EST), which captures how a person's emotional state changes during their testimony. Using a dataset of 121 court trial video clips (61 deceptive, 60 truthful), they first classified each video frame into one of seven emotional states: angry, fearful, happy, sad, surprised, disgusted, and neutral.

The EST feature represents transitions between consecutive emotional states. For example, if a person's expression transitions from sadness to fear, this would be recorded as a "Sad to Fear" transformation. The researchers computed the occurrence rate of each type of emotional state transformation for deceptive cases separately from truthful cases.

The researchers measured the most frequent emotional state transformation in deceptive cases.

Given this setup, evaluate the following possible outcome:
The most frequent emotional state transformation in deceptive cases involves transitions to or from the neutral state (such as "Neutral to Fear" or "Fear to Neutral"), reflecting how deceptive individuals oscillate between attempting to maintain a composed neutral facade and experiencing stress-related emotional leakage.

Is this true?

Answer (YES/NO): NO